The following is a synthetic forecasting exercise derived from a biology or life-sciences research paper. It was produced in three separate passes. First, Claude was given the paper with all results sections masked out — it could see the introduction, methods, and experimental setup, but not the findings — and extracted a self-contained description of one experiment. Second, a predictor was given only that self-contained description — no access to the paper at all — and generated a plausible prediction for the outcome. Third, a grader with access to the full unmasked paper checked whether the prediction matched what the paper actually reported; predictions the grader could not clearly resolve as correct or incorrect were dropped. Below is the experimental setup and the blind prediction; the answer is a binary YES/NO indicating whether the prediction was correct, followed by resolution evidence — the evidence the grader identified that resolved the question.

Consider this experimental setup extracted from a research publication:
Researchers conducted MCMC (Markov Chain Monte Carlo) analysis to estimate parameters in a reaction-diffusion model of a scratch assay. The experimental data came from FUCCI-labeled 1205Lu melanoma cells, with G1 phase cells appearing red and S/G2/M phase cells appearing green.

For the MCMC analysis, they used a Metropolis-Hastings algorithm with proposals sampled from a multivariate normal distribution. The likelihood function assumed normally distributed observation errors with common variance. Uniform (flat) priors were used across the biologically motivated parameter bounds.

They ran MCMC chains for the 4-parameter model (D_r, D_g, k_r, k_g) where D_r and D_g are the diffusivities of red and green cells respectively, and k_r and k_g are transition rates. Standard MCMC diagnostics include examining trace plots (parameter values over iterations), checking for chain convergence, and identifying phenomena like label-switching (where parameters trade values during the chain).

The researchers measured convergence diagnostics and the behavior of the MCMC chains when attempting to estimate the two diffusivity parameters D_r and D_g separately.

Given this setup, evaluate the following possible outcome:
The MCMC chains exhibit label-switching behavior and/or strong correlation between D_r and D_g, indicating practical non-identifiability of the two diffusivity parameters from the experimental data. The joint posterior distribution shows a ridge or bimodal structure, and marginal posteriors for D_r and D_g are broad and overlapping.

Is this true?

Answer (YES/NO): YES